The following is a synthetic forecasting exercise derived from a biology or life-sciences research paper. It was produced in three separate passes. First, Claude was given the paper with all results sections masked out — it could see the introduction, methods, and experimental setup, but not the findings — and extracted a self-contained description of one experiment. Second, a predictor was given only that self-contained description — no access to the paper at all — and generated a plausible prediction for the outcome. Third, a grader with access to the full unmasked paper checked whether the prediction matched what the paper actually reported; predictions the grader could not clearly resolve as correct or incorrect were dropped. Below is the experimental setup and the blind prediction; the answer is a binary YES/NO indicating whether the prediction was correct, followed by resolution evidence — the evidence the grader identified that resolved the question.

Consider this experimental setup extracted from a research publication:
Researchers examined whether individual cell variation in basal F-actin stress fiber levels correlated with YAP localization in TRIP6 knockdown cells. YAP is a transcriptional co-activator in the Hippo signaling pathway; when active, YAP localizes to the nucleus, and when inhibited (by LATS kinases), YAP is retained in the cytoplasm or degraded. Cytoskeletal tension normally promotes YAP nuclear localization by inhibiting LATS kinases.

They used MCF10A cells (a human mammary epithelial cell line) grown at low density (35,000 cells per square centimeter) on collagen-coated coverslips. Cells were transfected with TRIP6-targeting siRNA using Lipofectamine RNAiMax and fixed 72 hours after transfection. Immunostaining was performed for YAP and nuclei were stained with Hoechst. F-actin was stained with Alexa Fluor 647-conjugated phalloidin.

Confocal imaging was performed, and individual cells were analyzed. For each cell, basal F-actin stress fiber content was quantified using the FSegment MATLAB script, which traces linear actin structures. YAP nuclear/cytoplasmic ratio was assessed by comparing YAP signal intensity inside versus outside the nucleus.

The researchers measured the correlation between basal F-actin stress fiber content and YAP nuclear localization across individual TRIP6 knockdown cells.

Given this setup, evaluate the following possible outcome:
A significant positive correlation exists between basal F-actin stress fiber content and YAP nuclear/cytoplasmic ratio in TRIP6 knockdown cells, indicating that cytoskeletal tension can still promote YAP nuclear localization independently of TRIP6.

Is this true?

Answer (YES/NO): YES